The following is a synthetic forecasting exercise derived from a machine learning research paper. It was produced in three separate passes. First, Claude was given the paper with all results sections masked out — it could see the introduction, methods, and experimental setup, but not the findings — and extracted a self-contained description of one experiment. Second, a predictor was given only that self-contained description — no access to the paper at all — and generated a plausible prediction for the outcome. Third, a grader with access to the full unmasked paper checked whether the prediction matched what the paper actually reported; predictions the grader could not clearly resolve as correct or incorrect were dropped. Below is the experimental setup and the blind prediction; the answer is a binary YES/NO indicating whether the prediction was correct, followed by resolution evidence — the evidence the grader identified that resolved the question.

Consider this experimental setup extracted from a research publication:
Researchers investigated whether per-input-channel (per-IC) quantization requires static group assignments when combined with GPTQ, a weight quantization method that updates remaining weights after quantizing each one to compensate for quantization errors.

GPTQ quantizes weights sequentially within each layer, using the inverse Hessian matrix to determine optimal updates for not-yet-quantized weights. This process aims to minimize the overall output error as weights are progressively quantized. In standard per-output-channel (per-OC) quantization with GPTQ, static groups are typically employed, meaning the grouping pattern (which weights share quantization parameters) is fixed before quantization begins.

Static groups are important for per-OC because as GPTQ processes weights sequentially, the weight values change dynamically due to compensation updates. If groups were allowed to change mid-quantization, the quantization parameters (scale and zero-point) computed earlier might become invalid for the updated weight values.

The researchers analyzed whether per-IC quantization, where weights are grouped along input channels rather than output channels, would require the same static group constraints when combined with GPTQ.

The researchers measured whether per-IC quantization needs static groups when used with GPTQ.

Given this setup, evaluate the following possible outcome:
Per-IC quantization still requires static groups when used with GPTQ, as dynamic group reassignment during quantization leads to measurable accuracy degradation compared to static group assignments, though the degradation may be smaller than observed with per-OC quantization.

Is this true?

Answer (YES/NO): NO